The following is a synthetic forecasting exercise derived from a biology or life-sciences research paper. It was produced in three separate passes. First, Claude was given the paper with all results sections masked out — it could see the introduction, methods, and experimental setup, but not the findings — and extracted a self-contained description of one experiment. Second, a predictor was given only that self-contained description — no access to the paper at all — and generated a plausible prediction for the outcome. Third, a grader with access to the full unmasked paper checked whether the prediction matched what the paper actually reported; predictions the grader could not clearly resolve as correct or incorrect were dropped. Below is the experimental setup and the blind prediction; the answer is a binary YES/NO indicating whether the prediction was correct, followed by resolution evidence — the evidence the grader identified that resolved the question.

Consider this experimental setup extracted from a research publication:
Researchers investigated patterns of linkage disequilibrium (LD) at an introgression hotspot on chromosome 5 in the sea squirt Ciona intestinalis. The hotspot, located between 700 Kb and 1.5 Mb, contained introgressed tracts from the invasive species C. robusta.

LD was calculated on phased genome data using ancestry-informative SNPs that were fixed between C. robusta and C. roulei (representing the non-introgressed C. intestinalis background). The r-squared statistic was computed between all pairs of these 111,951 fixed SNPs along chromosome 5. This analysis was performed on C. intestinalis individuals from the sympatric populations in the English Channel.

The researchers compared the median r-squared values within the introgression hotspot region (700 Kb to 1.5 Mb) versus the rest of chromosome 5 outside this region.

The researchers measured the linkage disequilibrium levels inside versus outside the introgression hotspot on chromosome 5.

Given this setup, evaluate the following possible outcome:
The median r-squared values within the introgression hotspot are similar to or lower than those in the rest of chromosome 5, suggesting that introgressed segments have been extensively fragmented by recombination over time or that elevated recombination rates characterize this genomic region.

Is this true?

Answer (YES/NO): NO